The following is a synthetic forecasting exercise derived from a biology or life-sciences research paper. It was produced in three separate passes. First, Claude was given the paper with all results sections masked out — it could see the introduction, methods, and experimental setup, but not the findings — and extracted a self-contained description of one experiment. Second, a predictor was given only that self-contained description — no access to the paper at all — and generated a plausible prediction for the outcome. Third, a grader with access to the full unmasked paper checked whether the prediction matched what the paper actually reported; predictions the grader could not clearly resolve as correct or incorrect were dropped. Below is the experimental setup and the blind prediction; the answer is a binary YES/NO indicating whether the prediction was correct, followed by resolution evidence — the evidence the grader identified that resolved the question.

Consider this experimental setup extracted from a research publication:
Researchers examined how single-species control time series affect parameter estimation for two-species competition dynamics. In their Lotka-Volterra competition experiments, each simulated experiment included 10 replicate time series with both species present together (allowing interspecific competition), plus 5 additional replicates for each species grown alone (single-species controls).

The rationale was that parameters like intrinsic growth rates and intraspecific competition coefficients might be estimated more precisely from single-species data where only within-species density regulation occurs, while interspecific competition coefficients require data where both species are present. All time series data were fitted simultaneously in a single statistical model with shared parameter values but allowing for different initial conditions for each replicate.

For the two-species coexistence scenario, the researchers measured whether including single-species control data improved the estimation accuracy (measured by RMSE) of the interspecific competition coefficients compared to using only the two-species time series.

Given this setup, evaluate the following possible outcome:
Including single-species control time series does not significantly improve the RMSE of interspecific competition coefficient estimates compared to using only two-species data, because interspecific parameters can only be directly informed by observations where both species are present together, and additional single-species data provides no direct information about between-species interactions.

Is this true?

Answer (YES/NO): YES